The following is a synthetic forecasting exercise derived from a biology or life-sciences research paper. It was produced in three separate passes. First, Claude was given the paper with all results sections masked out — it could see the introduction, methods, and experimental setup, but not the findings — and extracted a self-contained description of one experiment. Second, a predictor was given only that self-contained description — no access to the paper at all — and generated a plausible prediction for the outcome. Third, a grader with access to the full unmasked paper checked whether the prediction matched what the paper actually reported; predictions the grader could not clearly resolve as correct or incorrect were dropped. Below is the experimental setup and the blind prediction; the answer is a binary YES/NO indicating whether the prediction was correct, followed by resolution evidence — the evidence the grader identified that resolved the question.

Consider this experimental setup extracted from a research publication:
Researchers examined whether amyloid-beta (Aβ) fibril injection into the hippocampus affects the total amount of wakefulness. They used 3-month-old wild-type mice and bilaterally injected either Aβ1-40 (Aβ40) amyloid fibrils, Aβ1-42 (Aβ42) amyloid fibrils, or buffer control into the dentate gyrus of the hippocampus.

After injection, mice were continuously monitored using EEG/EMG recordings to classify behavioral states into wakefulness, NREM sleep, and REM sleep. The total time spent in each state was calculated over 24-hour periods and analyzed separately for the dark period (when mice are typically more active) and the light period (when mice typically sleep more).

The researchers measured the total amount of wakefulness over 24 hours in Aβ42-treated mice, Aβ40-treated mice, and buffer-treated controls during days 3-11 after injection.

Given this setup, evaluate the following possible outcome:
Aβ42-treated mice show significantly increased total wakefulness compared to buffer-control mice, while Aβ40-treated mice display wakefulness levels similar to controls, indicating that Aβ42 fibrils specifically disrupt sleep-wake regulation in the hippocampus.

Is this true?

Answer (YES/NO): NO